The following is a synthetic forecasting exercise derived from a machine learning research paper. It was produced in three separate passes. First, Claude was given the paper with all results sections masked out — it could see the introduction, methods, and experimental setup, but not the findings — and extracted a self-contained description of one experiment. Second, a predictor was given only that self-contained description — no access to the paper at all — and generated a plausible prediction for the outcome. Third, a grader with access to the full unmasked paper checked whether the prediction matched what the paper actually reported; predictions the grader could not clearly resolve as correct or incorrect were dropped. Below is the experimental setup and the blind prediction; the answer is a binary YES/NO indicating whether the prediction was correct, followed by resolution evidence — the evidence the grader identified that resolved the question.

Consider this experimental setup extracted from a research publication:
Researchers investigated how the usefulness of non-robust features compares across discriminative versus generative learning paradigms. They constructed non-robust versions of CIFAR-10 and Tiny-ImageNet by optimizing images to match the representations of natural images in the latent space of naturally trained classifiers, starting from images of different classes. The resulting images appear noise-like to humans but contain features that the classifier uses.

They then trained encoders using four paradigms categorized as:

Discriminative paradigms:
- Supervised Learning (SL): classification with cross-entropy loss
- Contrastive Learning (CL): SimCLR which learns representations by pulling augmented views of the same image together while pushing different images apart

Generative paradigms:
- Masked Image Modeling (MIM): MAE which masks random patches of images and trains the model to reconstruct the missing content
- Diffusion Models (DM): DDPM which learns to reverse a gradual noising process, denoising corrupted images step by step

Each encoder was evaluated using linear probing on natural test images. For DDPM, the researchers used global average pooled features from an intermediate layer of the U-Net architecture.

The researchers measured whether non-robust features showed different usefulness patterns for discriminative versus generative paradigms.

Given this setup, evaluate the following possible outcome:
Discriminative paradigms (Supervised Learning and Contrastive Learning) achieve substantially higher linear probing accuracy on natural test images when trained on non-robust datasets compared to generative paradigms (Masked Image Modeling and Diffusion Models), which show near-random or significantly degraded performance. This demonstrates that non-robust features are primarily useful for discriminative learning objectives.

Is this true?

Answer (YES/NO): NO